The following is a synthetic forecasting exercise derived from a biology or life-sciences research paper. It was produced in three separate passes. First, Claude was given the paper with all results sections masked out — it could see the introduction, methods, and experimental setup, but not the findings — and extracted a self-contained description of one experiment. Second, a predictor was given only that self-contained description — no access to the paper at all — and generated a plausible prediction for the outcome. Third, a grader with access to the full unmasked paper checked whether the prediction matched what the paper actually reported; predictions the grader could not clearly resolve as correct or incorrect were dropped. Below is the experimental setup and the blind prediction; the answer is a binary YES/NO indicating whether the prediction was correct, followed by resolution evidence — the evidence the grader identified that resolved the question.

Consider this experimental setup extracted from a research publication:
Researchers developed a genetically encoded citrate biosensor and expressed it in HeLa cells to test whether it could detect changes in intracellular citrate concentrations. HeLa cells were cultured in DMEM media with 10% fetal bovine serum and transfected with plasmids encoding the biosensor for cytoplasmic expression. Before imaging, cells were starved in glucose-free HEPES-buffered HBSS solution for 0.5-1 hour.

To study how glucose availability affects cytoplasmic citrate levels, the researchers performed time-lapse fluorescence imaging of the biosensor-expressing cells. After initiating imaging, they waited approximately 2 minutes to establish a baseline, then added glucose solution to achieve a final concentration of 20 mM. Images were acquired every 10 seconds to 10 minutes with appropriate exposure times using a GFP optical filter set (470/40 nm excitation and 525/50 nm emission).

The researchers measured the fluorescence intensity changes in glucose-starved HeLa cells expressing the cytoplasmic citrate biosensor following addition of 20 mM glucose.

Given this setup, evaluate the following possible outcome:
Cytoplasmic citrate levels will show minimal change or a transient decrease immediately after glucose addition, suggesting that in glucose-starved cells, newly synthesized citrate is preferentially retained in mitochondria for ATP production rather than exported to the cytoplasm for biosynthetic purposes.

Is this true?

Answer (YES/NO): NO